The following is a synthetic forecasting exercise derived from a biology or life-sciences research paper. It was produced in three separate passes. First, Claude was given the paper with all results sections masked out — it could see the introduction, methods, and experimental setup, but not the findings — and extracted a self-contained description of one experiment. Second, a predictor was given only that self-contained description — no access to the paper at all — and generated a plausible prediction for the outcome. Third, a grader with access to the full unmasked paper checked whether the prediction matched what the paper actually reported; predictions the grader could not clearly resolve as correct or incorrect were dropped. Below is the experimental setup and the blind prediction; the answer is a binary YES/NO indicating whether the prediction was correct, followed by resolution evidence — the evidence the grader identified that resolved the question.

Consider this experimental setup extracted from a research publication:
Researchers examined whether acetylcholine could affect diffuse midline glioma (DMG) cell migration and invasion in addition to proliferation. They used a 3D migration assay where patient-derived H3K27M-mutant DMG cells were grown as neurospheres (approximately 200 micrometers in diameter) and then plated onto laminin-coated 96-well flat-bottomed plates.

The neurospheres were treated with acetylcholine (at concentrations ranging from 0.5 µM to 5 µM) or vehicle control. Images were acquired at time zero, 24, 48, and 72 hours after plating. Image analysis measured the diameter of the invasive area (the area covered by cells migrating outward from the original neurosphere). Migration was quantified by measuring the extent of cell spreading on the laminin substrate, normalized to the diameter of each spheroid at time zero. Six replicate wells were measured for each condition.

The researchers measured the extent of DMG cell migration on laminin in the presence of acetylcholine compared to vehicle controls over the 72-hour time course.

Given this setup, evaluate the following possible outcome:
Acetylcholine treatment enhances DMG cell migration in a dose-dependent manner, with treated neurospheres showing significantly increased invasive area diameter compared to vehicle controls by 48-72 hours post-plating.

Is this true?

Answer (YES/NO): YES